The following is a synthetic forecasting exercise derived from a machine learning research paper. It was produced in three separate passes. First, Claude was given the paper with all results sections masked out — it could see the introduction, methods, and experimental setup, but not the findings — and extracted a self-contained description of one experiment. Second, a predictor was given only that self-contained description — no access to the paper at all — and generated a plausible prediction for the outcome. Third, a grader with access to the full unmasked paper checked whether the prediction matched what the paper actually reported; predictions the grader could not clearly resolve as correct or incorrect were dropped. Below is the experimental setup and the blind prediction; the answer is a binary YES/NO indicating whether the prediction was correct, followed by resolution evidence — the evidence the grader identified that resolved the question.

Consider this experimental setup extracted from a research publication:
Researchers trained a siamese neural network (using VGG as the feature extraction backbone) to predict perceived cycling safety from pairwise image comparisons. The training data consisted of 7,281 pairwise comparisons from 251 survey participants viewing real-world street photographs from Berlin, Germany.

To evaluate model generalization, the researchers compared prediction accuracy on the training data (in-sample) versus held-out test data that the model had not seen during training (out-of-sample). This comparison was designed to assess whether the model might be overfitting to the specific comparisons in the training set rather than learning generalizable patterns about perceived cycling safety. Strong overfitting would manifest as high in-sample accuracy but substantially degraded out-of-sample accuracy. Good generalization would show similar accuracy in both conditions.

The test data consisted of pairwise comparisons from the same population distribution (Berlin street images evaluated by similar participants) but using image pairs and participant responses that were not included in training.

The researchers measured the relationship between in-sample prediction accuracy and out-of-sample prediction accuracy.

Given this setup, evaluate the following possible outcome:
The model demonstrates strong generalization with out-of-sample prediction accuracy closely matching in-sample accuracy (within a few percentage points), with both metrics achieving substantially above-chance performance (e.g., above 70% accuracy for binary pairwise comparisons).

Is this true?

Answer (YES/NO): YES